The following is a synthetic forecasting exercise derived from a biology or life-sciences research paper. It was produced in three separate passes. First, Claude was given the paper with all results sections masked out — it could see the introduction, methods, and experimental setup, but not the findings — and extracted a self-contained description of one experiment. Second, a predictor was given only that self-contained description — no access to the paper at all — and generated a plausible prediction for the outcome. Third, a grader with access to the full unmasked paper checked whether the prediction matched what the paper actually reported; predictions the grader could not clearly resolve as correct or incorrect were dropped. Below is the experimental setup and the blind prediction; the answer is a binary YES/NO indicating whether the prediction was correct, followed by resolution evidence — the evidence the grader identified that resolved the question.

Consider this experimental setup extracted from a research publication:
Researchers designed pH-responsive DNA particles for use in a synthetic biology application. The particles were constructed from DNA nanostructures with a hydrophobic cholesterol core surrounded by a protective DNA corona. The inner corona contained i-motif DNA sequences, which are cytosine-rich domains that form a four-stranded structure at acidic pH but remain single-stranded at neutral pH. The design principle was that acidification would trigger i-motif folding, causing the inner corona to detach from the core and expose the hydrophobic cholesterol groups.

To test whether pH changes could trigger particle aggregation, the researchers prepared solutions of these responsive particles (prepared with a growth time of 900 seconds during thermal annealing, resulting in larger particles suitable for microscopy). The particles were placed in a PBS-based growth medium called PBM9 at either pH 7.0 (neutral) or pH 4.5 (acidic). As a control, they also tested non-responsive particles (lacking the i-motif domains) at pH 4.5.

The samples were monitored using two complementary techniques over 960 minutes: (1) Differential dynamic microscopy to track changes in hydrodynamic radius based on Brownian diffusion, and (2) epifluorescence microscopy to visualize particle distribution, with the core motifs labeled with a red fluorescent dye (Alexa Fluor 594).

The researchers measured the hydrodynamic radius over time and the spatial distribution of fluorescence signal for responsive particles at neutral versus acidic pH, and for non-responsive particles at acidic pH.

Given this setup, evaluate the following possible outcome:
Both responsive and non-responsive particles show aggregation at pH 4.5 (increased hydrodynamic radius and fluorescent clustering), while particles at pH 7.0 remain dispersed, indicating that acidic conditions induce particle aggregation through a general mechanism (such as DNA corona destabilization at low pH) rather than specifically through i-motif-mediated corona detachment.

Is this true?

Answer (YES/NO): NO